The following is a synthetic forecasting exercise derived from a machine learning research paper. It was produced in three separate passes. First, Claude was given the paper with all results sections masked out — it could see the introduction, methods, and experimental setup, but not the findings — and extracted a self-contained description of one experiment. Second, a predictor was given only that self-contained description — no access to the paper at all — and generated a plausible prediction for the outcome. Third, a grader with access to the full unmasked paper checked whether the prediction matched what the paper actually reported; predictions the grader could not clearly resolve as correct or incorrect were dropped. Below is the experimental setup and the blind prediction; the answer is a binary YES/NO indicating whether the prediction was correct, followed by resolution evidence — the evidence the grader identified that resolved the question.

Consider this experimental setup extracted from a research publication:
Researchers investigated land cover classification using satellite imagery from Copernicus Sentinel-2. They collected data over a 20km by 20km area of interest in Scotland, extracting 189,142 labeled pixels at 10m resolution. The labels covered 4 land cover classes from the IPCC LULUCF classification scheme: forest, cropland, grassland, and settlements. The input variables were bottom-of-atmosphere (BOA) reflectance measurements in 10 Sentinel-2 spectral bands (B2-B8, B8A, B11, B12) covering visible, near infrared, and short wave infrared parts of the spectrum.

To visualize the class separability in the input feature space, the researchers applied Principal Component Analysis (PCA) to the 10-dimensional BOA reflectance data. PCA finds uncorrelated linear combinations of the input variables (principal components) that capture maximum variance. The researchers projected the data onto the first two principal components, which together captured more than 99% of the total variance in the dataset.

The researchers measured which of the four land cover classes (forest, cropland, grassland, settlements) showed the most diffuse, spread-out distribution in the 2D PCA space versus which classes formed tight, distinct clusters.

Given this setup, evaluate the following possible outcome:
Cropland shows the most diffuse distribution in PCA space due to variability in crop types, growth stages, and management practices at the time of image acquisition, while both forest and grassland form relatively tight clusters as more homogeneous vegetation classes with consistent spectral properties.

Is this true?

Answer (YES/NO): YES